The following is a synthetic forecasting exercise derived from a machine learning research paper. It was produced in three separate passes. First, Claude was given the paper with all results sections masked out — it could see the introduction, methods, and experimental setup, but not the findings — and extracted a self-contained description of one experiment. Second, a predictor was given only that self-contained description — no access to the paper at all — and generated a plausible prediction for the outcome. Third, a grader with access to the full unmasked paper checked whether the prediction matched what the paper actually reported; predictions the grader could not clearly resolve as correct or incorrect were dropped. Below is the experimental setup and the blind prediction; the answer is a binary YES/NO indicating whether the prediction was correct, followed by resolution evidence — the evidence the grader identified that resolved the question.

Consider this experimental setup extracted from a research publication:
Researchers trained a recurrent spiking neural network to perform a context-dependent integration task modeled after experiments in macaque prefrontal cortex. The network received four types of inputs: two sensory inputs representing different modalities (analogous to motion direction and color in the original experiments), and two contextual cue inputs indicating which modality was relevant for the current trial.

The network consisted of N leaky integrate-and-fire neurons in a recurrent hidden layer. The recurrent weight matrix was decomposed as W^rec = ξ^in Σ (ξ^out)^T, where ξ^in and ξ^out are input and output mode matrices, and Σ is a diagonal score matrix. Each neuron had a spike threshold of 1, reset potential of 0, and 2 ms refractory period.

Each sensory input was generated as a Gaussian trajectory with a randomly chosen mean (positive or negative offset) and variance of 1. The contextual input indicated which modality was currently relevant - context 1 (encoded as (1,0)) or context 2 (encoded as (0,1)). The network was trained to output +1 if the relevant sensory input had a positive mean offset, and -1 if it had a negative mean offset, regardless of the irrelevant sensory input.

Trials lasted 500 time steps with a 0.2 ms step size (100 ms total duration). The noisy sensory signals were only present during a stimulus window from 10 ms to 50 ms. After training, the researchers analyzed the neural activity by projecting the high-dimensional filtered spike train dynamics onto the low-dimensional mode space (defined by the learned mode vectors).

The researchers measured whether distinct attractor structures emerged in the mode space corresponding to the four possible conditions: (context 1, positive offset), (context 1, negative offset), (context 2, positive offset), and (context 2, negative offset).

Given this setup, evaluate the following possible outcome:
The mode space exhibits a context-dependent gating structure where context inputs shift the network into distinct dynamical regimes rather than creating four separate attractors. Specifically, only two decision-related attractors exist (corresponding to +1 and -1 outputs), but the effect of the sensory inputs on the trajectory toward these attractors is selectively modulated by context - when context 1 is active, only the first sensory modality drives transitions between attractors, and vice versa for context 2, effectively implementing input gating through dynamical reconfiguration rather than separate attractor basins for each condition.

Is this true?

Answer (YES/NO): NO